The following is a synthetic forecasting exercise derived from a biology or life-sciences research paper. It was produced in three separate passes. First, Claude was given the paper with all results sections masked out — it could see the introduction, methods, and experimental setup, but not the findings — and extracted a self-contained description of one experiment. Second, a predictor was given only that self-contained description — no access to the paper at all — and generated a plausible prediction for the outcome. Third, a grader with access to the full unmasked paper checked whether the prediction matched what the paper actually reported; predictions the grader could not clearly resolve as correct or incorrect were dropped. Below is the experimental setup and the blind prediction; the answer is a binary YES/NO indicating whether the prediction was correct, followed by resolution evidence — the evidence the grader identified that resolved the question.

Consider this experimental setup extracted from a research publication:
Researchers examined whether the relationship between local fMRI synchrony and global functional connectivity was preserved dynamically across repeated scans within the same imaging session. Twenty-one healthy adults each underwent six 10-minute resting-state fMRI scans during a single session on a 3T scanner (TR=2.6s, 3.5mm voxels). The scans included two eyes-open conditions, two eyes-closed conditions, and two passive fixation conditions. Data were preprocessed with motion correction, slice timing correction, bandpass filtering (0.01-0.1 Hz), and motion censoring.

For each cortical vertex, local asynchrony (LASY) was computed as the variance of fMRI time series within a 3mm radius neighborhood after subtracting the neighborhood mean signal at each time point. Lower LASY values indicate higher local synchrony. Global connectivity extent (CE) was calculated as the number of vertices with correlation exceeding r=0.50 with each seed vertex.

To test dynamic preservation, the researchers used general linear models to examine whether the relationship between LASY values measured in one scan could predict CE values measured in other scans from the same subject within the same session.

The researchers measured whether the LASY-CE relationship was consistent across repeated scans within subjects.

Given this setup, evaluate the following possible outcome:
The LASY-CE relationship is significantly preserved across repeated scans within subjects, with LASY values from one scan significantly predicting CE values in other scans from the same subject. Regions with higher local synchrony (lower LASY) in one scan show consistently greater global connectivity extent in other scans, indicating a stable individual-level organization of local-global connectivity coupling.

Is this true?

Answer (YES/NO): YES